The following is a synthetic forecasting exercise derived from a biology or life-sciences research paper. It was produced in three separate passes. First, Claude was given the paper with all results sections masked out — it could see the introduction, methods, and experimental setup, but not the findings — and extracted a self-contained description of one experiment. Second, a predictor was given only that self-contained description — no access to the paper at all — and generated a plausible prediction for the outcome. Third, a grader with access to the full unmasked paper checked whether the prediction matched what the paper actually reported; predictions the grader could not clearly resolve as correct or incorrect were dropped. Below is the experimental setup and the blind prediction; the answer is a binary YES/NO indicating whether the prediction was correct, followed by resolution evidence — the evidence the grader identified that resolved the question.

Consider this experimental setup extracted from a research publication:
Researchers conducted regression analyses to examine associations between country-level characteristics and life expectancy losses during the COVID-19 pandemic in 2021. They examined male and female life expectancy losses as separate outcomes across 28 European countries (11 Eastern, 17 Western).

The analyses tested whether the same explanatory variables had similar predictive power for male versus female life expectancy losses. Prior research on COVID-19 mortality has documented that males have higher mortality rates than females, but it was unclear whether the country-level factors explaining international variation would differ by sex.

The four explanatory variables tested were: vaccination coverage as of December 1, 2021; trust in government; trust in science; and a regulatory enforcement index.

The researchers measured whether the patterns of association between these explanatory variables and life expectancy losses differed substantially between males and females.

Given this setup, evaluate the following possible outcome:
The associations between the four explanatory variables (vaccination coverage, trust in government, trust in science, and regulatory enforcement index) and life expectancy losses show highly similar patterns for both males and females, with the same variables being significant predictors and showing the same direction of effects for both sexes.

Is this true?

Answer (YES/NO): YES